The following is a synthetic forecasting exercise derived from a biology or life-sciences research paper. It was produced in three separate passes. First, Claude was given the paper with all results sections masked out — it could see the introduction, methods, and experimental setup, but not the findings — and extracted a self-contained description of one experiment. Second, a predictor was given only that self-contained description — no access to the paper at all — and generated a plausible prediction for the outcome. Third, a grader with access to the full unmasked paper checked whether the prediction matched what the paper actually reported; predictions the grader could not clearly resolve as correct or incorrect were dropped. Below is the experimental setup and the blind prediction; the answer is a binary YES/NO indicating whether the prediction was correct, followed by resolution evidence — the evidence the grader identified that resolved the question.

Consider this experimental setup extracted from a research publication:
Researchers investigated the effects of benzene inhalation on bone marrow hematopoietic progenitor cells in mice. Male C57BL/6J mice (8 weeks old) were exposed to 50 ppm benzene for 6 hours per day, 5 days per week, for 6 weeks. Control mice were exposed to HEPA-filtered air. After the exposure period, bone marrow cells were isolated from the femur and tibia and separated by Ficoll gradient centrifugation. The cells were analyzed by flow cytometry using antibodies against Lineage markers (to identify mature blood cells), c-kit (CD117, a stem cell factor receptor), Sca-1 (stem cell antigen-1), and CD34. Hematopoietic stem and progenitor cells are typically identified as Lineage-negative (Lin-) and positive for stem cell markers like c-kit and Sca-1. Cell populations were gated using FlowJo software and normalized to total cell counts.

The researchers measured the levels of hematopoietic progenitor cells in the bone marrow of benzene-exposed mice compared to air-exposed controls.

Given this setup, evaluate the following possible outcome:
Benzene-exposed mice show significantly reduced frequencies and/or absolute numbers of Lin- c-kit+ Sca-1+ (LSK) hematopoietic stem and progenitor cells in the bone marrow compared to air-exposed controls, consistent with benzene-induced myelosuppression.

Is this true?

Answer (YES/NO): NO